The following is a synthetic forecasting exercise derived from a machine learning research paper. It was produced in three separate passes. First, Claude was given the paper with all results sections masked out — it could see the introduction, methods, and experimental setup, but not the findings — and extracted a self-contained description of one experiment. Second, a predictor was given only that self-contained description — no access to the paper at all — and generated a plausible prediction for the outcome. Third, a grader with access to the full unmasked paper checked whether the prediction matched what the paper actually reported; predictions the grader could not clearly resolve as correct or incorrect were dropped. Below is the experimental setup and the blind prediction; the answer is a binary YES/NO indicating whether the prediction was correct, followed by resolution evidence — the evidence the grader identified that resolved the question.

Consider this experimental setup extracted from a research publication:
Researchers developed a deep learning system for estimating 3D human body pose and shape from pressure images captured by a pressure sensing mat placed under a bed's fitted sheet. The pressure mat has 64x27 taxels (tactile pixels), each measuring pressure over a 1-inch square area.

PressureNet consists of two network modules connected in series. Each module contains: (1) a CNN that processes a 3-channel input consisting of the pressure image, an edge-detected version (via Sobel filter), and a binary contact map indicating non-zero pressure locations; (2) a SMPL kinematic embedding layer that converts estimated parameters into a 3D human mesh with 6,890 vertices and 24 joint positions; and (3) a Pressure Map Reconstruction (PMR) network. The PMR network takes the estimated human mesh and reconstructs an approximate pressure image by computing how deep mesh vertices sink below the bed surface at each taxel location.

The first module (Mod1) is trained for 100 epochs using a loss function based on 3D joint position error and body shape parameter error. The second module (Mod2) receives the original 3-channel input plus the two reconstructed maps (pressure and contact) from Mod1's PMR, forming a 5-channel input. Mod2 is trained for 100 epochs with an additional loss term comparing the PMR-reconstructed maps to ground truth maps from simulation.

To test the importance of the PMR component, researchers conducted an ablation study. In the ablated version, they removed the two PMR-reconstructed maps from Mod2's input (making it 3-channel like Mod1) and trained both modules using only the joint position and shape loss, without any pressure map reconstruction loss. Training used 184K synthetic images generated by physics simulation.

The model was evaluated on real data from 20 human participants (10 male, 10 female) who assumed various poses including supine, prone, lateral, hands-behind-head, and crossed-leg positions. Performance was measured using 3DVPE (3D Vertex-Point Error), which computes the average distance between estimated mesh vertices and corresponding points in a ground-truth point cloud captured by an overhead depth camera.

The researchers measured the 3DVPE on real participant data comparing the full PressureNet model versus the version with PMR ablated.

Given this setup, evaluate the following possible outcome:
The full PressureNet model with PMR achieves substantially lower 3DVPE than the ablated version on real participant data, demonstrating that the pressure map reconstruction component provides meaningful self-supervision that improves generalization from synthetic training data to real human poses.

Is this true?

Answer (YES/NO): YES